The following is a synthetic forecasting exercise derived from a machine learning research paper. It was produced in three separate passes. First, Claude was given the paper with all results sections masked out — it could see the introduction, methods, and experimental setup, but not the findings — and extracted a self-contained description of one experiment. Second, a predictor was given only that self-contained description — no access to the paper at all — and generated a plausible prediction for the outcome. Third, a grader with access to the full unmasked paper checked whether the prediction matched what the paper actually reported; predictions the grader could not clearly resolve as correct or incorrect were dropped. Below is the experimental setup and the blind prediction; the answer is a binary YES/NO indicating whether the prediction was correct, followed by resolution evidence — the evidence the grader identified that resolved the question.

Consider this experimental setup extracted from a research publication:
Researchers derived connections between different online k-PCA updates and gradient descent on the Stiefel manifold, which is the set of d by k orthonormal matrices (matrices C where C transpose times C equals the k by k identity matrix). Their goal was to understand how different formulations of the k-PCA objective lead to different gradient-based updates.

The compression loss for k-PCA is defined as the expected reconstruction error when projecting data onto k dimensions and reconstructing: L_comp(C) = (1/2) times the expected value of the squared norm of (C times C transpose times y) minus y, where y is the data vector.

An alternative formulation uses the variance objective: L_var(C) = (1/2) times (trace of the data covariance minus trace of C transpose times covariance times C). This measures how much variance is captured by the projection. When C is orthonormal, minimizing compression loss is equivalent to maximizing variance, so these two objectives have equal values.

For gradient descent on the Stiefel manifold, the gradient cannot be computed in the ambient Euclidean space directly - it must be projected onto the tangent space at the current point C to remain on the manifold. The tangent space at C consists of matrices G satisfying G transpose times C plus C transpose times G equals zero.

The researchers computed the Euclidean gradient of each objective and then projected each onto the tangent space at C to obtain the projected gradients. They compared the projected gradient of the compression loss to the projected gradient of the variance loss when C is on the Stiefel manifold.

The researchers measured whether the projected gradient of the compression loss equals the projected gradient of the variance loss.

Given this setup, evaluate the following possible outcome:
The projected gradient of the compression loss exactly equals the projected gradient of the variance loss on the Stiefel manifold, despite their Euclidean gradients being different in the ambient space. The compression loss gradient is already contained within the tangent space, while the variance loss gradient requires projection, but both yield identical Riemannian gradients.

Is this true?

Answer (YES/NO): YES